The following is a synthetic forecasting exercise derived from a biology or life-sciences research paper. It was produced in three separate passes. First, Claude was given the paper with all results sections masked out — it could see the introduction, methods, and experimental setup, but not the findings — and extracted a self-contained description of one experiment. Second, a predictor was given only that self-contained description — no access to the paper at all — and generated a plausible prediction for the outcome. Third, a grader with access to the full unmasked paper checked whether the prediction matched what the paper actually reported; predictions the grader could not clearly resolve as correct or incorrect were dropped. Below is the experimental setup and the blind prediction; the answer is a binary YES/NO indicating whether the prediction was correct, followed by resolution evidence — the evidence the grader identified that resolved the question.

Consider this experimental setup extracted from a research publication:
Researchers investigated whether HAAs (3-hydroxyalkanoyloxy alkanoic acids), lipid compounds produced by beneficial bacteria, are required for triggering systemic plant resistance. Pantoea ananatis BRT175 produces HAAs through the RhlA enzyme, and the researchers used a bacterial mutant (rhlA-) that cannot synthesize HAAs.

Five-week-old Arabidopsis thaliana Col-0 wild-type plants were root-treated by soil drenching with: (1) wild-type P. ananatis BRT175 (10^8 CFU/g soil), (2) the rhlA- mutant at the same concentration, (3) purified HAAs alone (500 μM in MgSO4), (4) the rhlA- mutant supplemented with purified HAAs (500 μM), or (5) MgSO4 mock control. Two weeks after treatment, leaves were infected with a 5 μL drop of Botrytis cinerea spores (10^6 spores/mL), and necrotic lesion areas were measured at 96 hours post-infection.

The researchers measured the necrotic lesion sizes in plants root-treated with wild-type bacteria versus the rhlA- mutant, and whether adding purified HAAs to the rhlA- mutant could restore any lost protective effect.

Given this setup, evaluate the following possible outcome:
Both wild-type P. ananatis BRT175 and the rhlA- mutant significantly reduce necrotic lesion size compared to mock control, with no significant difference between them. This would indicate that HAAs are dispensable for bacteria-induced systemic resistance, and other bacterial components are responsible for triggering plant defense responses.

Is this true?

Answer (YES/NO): NO